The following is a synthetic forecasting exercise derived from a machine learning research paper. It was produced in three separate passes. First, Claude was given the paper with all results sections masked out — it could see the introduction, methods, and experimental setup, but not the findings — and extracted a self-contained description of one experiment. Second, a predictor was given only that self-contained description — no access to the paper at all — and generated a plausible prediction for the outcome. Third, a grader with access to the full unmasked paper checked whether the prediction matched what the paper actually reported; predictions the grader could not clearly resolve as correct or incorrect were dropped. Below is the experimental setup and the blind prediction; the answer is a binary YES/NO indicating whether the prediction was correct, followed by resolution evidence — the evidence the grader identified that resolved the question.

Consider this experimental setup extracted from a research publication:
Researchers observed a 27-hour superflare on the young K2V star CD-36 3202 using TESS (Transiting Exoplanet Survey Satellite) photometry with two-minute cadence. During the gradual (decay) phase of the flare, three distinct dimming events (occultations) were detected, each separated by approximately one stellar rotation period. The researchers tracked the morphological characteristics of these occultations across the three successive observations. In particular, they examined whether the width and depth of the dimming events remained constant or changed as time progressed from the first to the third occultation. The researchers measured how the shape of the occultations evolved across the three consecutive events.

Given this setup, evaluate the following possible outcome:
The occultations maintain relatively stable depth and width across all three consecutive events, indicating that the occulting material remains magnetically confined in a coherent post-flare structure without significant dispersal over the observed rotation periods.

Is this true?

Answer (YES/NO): NO